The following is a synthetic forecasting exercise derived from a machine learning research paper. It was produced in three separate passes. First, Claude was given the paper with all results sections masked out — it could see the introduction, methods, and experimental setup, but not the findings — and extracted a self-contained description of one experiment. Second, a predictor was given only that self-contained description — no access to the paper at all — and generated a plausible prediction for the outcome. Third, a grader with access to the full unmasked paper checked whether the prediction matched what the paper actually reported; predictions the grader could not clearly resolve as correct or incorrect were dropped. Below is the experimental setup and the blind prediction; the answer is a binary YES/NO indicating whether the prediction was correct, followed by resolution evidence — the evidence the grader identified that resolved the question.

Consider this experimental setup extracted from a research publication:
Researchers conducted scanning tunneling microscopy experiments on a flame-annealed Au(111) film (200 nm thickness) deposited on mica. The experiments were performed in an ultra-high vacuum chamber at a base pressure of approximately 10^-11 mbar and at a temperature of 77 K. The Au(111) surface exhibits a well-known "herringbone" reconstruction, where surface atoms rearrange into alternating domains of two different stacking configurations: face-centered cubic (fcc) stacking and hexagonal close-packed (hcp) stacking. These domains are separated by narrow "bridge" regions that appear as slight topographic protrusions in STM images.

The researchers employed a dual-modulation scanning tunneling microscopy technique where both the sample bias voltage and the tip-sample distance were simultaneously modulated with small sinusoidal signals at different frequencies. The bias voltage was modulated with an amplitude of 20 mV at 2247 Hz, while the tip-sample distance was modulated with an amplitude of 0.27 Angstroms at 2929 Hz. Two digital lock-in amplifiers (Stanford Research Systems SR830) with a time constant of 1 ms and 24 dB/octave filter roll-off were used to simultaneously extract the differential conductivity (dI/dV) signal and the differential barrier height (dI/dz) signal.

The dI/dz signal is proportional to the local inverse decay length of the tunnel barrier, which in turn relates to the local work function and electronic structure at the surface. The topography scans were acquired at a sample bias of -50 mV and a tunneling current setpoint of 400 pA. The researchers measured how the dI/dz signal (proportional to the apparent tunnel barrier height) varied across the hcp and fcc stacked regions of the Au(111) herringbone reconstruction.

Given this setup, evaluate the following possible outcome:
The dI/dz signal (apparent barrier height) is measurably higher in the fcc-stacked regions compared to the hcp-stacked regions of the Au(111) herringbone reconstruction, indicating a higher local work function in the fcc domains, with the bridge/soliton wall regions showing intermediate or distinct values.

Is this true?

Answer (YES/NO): NO